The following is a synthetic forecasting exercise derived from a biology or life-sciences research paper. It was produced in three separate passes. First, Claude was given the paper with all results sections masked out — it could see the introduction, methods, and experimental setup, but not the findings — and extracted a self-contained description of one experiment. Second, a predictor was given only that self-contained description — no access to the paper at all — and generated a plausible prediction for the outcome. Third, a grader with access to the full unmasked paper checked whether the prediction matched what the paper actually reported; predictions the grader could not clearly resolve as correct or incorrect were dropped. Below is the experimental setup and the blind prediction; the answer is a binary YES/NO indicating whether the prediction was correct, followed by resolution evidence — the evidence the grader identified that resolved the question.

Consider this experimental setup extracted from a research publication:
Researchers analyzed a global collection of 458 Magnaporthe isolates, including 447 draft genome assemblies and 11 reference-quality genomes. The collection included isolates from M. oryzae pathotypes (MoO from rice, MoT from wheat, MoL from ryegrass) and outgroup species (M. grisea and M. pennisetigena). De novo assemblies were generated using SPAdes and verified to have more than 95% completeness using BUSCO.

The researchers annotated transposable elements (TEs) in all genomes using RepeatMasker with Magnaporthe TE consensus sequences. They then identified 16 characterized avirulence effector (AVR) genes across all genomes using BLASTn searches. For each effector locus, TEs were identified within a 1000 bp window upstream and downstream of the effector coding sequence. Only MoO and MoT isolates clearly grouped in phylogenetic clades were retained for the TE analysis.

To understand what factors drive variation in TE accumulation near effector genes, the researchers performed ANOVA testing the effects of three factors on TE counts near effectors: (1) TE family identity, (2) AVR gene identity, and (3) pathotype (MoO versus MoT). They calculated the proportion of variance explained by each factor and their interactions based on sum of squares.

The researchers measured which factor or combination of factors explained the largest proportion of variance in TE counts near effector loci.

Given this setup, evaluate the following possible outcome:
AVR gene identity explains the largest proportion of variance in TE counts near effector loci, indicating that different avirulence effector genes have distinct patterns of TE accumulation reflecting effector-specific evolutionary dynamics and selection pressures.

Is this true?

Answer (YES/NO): NO